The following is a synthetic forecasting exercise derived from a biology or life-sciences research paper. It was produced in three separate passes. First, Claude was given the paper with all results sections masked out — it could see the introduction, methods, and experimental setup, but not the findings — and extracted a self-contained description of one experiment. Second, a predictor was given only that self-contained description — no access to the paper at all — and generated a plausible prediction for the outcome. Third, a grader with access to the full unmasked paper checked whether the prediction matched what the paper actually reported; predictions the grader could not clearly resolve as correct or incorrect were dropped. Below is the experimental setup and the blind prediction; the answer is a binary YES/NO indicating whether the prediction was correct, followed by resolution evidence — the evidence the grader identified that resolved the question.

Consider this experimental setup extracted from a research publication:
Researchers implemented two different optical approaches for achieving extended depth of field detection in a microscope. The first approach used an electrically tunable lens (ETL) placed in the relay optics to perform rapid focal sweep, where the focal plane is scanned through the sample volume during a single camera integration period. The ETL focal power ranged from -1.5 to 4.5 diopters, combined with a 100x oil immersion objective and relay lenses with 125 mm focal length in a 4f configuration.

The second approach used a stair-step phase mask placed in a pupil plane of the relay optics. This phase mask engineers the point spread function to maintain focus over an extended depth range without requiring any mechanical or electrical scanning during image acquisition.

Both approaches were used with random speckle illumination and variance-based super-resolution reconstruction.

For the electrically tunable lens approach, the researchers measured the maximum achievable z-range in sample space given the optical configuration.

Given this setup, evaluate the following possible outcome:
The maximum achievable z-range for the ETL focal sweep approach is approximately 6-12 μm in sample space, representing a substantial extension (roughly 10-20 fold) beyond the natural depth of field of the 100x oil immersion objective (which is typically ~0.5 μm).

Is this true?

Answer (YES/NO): NO